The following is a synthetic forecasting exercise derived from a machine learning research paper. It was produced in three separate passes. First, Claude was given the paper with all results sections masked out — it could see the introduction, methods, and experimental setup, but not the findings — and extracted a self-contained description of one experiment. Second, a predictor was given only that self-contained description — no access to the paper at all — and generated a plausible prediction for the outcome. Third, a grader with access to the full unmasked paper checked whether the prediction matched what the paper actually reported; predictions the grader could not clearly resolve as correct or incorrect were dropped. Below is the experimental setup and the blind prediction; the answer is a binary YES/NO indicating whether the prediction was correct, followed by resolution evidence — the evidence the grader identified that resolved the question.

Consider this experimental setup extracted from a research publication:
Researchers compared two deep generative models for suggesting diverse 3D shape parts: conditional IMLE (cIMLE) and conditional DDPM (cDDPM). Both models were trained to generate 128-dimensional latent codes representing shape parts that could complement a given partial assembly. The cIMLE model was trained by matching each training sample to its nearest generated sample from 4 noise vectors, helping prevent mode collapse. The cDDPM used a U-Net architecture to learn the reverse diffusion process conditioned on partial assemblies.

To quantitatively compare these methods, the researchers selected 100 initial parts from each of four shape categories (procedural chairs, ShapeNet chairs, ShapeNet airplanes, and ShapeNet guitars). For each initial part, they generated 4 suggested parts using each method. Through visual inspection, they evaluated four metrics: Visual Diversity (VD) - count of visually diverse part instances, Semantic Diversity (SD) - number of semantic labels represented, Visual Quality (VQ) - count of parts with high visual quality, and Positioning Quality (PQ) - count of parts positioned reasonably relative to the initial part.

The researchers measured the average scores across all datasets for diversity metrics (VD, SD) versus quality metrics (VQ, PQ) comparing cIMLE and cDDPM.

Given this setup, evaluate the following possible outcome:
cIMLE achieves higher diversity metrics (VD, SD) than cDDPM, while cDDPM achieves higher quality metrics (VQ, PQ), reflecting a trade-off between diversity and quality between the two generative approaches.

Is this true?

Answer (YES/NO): YES